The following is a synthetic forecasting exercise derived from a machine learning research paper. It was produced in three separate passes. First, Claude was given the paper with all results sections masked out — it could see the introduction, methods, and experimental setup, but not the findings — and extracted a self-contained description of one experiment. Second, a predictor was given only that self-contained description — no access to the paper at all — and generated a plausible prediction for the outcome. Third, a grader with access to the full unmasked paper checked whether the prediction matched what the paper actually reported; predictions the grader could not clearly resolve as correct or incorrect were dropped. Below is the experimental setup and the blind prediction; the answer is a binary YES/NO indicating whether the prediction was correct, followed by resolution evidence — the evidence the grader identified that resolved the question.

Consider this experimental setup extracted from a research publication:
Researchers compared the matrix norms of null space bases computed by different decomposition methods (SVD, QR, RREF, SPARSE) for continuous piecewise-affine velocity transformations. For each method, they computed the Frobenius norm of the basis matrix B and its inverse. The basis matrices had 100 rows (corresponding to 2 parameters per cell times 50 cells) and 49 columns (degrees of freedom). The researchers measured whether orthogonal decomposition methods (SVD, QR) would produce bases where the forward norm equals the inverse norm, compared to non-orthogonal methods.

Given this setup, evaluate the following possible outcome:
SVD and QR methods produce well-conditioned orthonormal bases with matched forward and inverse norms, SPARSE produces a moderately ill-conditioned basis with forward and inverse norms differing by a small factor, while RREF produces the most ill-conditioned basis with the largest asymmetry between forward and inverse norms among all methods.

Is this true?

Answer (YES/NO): NO